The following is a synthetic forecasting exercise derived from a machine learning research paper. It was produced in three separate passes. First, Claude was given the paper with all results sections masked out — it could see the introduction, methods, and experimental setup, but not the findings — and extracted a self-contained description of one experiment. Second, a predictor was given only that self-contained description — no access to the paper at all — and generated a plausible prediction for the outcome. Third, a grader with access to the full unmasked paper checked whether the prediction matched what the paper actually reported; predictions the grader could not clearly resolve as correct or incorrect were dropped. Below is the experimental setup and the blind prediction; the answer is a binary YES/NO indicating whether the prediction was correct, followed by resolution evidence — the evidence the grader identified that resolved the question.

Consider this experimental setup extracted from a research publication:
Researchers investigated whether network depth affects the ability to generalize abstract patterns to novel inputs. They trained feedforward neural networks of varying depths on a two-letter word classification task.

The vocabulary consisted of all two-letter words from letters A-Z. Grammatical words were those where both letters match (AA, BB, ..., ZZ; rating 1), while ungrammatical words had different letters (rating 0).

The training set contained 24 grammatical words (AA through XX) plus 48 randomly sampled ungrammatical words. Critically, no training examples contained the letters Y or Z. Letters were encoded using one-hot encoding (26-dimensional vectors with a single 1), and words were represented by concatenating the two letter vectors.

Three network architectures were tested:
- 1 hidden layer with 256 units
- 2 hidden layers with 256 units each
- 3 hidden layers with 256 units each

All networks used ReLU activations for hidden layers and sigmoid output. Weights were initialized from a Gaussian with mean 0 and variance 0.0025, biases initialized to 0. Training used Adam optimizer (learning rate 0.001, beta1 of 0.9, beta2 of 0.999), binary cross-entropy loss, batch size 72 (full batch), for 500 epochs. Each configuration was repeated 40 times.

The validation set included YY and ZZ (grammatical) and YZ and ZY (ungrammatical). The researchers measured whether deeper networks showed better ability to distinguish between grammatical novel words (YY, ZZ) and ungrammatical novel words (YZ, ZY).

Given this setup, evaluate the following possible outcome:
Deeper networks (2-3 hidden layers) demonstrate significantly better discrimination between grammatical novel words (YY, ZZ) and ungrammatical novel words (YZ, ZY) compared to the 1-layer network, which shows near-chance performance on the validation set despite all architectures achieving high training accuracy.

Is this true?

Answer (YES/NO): NO